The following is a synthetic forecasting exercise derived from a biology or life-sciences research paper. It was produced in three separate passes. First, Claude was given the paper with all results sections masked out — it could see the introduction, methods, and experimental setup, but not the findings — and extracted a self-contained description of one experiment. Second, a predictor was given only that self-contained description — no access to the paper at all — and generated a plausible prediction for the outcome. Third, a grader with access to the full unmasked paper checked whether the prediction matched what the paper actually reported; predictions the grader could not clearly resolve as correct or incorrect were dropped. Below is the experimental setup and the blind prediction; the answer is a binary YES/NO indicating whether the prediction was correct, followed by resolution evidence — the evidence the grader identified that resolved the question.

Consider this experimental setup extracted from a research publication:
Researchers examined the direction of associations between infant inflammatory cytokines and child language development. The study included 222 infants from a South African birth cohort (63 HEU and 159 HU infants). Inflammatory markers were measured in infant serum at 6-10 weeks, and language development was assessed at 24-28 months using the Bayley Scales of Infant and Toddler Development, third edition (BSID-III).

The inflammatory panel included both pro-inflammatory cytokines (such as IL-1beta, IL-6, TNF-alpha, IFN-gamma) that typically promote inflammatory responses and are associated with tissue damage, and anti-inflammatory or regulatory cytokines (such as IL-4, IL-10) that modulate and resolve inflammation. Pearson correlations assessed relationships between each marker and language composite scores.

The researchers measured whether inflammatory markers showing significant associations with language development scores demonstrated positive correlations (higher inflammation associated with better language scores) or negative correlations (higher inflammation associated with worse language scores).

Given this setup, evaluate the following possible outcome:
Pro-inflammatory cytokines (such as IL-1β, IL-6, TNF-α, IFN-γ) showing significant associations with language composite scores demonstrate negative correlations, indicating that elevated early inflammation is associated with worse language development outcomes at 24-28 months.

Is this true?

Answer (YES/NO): YES